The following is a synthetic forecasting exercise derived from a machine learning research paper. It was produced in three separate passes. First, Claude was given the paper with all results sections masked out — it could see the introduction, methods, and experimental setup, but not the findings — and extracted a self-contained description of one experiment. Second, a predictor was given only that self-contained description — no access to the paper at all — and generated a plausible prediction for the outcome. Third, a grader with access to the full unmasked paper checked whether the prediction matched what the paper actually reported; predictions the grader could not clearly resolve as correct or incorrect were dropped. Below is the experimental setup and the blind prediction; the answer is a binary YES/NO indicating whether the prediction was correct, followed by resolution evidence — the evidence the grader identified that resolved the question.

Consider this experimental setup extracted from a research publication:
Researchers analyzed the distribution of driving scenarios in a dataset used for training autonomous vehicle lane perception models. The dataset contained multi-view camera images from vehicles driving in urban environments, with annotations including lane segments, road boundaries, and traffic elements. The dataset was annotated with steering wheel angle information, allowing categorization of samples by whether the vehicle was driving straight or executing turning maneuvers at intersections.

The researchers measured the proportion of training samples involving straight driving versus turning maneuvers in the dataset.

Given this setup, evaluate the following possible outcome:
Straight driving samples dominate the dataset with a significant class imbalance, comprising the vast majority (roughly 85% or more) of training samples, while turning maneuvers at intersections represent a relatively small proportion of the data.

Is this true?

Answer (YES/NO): YES